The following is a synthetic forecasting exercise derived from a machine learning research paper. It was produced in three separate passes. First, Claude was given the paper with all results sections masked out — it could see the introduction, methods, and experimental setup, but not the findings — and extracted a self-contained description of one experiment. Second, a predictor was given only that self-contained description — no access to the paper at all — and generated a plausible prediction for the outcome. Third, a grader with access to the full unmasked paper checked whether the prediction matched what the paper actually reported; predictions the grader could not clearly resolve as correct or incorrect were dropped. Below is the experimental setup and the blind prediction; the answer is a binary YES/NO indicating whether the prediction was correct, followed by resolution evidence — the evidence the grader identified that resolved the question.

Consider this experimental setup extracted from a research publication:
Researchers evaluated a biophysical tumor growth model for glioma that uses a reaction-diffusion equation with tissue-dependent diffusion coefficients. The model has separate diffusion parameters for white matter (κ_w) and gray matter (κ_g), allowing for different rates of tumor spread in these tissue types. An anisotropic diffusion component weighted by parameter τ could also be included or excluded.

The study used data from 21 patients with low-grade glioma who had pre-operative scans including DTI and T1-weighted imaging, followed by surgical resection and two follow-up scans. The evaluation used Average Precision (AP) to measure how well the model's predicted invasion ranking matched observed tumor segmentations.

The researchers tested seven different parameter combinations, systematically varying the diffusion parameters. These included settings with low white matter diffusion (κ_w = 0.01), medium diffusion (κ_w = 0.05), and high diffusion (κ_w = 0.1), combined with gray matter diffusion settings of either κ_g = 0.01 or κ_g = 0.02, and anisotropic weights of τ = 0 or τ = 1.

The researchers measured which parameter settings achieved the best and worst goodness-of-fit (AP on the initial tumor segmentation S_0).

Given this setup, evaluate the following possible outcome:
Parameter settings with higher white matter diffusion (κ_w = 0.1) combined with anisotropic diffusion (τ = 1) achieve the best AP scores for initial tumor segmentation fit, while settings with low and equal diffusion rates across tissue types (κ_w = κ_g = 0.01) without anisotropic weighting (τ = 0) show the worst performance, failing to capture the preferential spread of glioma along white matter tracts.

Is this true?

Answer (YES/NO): NO